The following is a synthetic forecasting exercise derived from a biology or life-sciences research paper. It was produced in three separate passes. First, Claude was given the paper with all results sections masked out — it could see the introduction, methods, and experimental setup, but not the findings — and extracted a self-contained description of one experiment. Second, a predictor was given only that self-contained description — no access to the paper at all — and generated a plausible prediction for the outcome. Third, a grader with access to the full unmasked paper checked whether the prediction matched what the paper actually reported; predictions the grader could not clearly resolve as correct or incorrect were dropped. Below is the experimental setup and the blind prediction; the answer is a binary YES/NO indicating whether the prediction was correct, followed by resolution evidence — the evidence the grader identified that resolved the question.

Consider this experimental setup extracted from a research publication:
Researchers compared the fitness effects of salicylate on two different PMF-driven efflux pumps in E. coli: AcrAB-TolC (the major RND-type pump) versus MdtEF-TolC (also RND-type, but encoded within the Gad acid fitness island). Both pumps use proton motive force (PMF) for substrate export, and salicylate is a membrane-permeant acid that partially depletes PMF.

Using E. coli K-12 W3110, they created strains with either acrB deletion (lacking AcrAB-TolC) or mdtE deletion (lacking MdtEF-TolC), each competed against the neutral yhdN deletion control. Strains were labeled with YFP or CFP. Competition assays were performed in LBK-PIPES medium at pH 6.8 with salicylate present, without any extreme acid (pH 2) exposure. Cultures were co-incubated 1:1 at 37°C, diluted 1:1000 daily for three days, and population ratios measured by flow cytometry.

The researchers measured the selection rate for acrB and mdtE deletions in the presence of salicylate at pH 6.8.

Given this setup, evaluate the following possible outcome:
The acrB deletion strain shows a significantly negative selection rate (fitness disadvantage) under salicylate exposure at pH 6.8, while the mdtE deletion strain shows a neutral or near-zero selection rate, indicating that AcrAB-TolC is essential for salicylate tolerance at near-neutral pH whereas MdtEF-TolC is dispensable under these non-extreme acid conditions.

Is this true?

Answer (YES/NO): NO